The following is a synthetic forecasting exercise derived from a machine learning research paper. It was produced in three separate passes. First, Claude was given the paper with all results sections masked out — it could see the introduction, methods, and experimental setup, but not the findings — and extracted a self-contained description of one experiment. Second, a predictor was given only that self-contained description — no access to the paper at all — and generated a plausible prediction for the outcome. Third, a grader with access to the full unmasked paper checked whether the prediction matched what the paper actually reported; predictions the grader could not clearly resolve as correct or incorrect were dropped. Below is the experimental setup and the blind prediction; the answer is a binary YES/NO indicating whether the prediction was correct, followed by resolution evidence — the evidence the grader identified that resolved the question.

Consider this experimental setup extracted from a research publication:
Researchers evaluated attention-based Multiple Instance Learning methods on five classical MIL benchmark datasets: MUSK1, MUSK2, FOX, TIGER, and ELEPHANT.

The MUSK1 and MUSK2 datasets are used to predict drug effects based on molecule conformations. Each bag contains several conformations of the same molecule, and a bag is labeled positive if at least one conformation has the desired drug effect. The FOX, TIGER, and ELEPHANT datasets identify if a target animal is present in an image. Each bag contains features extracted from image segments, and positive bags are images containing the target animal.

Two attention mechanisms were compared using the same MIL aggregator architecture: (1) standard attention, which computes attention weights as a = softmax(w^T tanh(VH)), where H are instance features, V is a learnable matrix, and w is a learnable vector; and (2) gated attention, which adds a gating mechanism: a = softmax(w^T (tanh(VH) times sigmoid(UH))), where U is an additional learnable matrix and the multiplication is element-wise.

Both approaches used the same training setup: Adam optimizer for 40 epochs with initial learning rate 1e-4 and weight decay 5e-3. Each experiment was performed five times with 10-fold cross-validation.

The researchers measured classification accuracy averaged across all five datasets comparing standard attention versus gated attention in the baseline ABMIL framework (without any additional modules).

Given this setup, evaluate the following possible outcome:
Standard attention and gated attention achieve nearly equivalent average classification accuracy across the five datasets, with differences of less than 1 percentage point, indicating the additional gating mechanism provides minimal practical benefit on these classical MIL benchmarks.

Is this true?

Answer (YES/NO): YES